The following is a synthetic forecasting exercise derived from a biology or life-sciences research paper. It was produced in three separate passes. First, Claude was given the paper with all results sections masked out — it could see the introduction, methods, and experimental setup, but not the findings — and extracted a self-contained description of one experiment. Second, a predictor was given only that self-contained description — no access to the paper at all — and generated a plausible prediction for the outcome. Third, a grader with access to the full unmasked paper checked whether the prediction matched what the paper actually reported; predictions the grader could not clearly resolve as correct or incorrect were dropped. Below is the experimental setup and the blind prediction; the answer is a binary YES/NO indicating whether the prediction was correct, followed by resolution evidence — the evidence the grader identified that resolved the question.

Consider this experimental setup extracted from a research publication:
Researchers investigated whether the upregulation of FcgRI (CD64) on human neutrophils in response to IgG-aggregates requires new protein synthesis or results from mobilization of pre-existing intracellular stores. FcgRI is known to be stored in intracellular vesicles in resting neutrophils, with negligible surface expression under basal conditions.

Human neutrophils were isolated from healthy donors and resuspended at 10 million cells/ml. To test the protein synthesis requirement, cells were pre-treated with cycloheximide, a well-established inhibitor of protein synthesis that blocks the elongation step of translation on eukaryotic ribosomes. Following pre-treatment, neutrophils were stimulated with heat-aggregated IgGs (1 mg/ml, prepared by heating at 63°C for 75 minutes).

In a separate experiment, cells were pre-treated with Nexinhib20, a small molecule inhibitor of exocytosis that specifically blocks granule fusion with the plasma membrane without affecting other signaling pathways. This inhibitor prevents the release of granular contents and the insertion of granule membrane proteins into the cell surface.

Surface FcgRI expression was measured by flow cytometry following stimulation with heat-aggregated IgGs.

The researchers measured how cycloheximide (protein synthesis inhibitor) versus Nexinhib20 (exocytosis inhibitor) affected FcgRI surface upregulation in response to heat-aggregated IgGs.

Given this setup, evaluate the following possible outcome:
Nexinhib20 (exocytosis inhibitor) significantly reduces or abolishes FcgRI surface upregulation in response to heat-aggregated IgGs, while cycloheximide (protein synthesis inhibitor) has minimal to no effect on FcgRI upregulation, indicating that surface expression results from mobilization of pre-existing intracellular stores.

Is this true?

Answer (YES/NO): YES